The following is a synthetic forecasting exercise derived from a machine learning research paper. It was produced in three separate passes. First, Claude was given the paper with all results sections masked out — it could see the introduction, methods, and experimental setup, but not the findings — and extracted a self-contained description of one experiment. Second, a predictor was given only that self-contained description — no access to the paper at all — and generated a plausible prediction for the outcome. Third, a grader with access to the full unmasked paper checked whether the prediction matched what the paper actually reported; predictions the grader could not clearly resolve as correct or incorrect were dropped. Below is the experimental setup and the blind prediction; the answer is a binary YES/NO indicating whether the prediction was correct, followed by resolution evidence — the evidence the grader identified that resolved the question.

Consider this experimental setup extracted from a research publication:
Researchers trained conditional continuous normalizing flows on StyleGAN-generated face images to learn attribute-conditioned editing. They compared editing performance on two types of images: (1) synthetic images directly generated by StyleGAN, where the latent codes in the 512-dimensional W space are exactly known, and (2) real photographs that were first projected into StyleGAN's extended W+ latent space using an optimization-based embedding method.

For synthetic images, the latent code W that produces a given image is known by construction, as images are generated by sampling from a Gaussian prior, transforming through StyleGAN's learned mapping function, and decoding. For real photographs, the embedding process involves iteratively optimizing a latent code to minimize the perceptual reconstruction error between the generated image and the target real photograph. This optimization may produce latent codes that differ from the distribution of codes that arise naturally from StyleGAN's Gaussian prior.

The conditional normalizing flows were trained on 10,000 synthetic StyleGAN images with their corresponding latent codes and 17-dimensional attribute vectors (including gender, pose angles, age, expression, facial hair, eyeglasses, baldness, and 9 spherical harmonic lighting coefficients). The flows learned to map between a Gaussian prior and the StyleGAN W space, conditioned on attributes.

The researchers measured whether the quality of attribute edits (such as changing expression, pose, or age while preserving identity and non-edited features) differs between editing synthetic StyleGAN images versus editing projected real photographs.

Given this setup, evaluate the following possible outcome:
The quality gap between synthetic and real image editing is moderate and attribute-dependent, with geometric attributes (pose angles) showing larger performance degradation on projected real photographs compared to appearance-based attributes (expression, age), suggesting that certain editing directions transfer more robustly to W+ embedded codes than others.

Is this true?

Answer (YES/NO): NO